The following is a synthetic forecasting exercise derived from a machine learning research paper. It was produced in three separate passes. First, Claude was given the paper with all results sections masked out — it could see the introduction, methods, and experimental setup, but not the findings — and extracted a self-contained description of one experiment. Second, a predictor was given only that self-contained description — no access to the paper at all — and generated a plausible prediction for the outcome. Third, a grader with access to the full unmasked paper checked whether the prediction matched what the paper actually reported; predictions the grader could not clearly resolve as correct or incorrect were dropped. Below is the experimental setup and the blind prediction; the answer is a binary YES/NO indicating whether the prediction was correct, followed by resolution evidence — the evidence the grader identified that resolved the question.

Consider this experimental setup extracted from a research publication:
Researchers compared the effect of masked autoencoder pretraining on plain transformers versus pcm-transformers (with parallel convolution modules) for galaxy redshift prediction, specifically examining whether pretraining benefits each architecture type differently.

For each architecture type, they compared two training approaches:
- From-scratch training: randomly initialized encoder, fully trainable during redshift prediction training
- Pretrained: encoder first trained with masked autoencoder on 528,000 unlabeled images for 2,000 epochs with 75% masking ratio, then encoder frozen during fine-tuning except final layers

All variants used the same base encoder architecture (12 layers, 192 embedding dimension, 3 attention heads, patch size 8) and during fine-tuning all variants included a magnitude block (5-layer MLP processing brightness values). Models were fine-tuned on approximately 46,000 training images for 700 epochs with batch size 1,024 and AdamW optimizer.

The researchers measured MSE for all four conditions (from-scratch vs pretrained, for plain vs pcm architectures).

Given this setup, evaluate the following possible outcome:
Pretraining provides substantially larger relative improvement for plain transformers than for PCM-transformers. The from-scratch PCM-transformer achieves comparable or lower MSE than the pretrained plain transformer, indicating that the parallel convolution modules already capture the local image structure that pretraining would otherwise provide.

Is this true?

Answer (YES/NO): YES